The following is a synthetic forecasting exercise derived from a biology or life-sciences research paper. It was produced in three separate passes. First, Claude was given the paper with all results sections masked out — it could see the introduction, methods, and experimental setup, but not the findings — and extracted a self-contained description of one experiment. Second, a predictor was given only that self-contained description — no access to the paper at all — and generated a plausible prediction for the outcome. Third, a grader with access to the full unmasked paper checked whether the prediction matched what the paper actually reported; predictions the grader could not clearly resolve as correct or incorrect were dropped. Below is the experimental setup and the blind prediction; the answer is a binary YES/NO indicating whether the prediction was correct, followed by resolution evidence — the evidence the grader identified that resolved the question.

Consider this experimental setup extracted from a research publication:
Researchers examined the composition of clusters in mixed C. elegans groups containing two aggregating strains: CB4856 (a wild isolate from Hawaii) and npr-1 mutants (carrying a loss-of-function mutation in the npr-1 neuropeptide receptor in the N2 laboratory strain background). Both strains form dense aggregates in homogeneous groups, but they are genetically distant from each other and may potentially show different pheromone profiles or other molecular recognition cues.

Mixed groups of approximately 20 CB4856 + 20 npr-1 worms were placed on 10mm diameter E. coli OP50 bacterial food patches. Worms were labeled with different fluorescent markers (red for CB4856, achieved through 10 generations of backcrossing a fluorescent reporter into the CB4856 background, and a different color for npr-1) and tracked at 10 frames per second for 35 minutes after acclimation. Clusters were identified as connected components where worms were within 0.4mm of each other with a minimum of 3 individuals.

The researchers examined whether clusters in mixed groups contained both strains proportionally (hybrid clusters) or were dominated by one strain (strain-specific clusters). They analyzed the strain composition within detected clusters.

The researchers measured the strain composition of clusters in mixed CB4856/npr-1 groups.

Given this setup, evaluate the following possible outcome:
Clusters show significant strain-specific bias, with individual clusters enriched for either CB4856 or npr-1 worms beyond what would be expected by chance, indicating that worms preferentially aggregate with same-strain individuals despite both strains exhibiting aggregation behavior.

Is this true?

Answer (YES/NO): NO